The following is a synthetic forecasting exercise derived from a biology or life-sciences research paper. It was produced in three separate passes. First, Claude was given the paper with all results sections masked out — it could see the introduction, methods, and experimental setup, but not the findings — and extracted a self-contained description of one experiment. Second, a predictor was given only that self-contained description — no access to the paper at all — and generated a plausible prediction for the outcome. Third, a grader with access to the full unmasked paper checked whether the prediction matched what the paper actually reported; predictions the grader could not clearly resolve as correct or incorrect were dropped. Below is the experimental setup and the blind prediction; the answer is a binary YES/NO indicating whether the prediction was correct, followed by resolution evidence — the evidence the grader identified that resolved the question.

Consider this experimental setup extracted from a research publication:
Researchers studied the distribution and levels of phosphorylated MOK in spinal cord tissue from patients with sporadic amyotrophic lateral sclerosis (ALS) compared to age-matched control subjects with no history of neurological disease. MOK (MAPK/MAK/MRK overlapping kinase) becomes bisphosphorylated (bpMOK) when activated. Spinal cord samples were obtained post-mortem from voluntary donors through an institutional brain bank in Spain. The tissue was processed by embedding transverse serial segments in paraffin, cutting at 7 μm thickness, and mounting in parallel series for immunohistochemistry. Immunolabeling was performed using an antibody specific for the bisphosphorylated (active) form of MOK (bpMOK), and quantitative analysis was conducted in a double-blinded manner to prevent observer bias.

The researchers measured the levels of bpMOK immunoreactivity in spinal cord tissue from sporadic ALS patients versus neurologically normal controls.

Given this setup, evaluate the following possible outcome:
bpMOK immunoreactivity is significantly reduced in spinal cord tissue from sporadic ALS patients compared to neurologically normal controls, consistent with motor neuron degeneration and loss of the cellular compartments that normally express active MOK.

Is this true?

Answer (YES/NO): NO